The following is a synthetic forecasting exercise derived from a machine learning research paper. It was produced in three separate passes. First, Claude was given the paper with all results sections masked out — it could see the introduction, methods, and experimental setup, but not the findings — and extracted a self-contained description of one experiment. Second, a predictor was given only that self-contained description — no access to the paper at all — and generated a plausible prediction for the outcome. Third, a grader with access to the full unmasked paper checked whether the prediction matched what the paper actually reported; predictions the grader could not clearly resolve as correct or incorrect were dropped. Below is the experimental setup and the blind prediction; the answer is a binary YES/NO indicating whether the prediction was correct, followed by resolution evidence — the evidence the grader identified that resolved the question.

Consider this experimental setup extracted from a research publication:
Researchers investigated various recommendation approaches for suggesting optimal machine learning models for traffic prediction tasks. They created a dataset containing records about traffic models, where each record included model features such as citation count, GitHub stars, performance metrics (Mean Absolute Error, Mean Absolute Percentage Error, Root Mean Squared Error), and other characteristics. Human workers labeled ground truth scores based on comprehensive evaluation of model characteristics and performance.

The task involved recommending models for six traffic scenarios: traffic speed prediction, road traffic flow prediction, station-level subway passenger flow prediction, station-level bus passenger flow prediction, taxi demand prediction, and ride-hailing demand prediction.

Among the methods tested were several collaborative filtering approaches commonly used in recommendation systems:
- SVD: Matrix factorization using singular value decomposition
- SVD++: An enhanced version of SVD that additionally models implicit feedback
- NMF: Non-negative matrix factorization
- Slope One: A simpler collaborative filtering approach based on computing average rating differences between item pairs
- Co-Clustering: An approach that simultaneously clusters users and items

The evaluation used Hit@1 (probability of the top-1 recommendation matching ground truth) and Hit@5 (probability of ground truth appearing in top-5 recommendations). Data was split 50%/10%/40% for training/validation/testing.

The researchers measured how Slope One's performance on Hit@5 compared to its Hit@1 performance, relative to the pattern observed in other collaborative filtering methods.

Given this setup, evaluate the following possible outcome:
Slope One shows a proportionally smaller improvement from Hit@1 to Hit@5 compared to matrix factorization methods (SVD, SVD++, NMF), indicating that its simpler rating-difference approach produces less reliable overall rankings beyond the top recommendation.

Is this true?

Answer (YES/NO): YES